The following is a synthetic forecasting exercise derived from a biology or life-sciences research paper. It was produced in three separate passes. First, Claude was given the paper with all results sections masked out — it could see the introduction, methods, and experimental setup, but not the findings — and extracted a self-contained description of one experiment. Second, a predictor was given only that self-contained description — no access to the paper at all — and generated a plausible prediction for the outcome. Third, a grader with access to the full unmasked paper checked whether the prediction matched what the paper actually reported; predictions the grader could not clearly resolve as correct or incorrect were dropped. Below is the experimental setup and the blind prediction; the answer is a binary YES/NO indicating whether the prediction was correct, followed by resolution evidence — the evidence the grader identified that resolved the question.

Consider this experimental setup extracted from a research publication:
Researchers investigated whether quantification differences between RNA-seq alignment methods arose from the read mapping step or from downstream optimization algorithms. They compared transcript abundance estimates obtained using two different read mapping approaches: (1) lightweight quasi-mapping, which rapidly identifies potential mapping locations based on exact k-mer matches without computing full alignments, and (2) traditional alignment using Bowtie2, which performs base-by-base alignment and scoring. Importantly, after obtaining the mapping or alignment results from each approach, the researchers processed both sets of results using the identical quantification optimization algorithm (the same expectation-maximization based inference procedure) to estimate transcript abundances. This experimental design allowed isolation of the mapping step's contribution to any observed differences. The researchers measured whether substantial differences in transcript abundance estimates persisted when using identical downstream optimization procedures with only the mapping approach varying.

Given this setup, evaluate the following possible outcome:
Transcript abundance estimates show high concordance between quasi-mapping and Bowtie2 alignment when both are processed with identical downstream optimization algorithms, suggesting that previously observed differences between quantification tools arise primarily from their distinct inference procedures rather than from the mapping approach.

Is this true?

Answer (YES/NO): NO